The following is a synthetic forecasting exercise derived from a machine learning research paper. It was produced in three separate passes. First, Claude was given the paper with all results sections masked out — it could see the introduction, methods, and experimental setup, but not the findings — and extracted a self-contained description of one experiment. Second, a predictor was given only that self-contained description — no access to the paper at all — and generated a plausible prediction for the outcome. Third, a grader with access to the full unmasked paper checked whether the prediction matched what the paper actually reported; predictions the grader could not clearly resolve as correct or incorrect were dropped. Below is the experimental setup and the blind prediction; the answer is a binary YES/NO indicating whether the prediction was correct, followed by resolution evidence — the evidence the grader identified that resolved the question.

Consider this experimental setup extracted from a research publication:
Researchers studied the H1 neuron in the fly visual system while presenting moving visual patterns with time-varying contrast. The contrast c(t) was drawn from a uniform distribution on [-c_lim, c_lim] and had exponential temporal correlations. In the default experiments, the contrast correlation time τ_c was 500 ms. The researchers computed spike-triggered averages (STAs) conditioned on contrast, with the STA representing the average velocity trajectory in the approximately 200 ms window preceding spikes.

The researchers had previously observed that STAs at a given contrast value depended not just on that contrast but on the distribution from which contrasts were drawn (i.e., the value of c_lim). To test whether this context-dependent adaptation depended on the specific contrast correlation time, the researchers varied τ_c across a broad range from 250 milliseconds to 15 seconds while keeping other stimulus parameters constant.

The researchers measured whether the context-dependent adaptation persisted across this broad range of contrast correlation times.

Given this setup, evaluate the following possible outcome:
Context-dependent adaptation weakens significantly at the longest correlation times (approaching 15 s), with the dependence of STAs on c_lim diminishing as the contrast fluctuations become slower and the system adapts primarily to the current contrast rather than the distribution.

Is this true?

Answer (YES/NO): NO